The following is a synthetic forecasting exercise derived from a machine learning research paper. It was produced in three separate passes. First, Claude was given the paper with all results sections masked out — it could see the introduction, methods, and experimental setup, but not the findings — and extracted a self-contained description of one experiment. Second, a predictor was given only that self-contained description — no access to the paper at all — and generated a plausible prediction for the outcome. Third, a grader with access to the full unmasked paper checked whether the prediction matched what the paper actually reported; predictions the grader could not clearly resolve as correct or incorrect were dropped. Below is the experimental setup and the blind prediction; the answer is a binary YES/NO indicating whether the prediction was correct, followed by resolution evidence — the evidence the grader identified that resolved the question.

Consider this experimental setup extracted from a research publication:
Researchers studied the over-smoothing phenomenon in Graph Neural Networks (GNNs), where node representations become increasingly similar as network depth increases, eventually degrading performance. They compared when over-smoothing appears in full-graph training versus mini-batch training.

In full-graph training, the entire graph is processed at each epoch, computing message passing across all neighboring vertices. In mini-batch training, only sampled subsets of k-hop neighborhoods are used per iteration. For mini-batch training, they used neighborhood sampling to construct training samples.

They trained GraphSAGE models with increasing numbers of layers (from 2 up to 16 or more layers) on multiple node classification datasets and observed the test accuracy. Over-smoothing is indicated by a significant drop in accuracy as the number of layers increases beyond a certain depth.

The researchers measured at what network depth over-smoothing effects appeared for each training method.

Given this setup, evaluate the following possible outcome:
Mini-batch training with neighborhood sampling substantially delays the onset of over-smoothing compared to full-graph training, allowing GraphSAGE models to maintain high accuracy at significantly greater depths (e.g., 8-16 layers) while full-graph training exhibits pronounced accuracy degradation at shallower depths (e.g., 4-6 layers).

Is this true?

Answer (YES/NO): YES